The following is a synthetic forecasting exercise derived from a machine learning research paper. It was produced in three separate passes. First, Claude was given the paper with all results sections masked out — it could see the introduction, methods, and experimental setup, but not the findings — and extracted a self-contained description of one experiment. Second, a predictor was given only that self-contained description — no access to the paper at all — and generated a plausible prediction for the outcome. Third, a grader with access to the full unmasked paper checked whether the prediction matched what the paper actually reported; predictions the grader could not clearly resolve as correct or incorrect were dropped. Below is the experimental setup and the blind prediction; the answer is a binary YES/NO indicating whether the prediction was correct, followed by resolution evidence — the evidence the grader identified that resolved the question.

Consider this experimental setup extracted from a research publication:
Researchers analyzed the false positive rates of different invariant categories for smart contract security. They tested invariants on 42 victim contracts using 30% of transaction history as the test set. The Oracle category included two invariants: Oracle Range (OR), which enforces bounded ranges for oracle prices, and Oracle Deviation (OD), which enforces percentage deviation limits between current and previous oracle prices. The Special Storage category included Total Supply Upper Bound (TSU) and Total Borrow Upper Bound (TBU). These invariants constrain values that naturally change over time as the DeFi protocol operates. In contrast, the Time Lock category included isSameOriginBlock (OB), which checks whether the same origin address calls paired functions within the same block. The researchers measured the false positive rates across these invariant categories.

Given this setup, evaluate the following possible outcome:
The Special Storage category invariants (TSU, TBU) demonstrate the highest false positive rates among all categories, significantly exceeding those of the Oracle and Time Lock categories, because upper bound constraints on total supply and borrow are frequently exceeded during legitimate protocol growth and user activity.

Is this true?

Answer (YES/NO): NO